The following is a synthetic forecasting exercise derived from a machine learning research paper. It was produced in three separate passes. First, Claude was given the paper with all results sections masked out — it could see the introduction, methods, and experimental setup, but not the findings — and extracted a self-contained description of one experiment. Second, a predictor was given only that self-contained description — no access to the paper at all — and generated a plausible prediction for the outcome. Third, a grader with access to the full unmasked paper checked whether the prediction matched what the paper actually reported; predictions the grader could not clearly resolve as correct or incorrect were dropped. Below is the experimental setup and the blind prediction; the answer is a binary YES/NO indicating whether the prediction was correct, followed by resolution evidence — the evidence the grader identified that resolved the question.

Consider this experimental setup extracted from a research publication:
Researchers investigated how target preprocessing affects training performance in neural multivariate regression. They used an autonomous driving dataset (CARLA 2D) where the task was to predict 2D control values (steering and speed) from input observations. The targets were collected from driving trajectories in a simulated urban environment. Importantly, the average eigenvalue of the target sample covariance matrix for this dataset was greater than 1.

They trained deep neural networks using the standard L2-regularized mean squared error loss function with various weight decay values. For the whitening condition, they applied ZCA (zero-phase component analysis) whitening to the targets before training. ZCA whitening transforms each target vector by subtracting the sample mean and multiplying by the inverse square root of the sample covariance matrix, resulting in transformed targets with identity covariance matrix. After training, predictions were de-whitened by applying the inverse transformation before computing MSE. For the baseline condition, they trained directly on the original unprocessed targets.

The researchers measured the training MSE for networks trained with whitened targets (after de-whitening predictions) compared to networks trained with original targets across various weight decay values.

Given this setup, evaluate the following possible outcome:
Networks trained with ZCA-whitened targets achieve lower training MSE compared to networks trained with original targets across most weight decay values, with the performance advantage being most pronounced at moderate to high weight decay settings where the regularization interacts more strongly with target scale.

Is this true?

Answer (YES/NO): NO